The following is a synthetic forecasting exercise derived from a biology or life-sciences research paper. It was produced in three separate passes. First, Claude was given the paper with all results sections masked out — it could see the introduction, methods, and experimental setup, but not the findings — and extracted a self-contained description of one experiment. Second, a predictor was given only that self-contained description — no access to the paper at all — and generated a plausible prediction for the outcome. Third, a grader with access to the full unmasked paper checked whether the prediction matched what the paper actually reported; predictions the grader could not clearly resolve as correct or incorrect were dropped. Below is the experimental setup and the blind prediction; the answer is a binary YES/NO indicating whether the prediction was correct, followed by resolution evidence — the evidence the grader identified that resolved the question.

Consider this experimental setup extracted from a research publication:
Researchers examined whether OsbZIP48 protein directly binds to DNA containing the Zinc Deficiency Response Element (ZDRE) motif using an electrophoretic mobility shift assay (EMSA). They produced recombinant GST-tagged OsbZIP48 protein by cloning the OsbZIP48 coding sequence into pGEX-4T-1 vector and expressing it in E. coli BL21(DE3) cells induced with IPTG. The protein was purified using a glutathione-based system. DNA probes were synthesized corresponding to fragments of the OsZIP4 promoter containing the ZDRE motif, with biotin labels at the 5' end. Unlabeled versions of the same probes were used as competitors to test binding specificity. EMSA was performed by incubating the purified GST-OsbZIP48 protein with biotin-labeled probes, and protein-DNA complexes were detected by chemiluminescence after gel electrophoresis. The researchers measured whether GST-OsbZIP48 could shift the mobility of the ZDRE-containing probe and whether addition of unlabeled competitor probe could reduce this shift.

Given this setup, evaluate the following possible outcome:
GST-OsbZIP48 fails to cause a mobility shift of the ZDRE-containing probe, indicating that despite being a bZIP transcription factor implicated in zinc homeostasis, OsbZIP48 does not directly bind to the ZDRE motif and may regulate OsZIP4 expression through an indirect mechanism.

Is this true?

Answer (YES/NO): NO